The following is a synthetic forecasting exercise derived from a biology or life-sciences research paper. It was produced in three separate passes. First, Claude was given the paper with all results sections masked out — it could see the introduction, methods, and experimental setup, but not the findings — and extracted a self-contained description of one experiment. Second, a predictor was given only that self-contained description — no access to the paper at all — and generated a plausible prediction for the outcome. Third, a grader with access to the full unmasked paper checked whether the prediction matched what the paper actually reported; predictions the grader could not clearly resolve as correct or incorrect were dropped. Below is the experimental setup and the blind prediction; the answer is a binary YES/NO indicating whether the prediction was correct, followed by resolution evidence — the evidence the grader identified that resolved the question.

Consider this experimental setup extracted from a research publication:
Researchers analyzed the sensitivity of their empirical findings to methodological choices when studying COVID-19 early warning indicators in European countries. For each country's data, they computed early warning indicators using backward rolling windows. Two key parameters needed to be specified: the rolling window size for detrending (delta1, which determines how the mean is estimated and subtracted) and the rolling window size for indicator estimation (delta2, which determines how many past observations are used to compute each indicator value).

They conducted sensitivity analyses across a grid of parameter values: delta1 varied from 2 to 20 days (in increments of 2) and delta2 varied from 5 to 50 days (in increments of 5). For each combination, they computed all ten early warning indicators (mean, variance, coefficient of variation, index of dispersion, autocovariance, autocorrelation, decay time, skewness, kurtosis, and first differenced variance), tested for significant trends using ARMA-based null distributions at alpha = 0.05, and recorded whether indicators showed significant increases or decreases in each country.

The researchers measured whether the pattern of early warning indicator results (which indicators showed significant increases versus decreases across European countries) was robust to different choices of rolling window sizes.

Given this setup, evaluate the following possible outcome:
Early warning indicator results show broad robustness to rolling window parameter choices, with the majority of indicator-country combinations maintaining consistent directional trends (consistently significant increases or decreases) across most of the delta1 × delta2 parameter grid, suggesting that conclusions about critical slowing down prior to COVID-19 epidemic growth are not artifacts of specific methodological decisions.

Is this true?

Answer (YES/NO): YES